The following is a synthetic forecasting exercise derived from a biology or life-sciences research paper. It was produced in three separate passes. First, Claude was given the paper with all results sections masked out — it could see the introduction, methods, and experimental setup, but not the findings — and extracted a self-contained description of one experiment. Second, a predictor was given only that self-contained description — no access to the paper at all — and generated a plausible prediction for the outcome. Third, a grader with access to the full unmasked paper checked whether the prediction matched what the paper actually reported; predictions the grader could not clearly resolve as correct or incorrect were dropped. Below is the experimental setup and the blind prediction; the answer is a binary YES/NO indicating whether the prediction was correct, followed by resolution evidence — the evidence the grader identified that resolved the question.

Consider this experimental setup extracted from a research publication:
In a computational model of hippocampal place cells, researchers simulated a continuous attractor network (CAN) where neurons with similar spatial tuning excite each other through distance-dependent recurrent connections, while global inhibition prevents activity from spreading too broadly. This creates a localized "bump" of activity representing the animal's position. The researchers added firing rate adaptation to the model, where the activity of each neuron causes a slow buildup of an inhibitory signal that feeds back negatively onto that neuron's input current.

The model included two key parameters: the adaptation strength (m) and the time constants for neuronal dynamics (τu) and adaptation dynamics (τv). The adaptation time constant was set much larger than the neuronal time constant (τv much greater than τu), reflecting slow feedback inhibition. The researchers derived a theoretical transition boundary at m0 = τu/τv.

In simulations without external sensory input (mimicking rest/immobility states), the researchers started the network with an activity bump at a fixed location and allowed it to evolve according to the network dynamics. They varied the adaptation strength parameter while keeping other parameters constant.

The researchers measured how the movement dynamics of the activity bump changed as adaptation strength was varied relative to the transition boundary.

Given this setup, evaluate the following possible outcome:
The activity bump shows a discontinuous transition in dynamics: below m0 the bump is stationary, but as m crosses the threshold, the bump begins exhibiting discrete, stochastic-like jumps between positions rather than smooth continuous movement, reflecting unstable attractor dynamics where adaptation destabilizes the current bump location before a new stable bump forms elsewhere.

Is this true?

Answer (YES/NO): NO